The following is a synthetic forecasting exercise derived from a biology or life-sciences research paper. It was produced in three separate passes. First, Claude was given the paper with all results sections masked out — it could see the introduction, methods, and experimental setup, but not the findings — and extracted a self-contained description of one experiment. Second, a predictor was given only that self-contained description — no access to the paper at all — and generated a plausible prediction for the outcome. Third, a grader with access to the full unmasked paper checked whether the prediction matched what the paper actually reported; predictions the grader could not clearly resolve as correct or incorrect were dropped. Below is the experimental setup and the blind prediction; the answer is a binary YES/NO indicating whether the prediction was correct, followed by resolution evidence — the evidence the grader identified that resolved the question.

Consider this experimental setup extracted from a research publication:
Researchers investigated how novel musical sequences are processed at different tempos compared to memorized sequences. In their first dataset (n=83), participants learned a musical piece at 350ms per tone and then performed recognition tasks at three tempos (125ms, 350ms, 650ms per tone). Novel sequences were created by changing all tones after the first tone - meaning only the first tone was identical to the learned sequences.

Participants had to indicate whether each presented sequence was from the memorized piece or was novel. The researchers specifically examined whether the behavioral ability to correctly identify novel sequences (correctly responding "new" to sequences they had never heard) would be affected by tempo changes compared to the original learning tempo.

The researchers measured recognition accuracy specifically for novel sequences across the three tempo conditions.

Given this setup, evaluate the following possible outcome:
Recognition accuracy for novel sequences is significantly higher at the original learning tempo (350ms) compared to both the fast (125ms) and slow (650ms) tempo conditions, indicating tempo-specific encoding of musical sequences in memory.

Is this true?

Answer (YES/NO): NO